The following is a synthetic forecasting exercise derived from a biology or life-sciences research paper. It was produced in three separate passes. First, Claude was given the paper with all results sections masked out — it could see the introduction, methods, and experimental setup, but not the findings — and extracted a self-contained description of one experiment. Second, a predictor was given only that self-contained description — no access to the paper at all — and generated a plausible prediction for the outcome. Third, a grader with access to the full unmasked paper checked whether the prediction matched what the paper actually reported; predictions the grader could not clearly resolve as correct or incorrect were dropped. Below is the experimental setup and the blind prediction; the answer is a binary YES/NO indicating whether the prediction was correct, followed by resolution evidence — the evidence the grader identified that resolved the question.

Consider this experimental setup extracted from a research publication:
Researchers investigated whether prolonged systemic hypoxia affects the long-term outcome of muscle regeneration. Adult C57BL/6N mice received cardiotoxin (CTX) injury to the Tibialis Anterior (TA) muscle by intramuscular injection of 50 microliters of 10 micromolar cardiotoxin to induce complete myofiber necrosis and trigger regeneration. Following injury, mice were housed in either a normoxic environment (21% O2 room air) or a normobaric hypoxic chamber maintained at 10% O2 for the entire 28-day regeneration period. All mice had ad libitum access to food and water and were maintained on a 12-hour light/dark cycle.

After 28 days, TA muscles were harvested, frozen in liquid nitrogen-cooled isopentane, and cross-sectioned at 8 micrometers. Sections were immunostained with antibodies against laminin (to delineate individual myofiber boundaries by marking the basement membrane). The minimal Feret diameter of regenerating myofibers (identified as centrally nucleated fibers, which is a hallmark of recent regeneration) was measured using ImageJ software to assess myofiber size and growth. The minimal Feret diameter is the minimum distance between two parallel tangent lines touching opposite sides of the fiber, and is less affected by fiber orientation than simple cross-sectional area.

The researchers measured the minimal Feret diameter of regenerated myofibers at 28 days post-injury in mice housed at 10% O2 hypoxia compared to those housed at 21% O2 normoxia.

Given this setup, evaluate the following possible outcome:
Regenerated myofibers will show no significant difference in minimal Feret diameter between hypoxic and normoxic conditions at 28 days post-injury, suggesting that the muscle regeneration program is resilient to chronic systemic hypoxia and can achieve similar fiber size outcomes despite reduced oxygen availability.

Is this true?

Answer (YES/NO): NO